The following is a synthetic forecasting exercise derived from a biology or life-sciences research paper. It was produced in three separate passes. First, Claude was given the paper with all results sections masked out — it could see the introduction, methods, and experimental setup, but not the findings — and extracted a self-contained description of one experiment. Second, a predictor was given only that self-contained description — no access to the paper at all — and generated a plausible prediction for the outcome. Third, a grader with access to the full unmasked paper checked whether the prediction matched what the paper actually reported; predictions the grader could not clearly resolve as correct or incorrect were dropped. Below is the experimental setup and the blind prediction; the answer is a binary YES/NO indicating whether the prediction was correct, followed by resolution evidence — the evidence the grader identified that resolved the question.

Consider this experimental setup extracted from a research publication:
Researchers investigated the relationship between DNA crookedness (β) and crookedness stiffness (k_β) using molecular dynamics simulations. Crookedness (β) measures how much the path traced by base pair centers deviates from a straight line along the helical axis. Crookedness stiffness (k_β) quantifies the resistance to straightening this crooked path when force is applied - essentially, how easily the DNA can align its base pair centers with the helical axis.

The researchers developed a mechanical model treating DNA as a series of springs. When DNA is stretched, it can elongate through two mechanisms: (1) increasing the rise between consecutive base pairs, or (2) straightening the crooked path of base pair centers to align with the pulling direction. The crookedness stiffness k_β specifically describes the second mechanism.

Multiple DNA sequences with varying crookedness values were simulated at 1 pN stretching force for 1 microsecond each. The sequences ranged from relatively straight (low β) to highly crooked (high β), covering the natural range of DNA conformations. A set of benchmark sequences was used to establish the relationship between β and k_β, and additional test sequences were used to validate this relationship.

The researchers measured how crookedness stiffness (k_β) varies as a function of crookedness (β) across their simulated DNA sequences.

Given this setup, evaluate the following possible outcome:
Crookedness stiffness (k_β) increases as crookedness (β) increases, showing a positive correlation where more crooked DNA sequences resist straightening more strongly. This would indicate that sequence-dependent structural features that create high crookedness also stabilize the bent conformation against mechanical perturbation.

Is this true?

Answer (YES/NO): NO